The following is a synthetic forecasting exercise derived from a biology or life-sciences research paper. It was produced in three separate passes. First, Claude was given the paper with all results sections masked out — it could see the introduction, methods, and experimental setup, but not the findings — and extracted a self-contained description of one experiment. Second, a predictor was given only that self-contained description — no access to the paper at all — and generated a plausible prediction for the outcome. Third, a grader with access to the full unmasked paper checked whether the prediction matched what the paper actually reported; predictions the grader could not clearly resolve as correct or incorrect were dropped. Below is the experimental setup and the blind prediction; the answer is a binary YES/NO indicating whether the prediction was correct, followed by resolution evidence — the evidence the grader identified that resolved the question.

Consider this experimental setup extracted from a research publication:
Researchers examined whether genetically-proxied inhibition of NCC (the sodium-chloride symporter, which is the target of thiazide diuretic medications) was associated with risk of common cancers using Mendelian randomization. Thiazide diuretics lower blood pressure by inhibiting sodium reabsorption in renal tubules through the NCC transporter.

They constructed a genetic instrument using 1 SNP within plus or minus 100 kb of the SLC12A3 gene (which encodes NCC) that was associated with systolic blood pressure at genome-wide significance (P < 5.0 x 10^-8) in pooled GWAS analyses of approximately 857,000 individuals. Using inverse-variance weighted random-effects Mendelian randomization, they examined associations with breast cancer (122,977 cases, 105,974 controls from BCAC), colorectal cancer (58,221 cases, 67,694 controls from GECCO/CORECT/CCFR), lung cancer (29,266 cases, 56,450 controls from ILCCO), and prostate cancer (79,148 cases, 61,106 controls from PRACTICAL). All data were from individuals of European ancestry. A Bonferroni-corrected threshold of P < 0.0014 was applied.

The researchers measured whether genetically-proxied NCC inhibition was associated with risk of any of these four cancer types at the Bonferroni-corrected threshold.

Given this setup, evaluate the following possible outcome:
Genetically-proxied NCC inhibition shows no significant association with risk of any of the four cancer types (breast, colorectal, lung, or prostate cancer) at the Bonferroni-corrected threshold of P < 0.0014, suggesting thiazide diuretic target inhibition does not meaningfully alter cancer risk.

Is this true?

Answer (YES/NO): YES